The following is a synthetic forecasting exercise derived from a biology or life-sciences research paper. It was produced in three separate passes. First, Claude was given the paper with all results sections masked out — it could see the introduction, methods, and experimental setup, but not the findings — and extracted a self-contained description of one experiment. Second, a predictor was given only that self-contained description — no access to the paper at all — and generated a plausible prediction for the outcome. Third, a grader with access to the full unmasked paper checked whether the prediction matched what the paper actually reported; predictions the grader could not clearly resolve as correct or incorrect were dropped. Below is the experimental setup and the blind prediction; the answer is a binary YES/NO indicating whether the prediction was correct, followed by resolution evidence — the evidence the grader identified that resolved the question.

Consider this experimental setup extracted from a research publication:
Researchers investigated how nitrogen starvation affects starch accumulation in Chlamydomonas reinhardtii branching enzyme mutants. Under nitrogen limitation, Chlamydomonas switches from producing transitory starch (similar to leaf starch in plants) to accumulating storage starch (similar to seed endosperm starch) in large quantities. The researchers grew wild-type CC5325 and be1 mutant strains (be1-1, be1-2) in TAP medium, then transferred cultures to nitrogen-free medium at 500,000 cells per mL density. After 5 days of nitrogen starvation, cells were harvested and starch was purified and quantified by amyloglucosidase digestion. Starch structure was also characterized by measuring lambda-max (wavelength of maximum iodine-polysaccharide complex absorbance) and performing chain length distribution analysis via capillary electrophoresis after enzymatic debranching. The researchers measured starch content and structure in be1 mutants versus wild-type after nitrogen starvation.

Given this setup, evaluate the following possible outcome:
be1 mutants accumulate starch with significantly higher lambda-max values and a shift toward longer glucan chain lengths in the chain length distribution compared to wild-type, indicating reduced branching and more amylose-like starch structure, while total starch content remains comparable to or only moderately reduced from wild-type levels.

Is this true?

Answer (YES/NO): NO